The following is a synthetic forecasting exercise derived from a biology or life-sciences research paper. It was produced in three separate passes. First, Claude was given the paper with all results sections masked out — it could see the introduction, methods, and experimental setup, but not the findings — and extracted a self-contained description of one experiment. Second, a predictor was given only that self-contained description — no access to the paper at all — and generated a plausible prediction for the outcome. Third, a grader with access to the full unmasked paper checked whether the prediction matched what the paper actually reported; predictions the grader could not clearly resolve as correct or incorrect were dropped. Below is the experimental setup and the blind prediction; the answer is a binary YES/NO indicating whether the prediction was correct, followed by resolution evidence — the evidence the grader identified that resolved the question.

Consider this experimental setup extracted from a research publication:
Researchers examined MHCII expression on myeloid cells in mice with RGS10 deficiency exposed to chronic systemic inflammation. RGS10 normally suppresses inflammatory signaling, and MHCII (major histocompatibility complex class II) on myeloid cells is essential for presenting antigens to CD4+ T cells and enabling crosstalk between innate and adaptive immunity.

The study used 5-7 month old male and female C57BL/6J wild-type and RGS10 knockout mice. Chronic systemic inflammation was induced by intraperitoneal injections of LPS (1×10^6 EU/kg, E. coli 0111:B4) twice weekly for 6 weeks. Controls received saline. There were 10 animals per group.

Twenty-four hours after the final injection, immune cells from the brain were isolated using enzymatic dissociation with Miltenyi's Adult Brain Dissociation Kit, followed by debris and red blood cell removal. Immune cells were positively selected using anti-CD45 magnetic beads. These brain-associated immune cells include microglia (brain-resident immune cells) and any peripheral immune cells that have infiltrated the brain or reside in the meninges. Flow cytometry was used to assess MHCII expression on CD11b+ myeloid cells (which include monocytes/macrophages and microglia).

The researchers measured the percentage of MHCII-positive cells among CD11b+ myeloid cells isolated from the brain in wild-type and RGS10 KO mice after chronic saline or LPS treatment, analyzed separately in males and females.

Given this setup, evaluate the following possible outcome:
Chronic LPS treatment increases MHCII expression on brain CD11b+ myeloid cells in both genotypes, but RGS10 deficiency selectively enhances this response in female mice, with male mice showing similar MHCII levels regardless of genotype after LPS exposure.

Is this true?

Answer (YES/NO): NO